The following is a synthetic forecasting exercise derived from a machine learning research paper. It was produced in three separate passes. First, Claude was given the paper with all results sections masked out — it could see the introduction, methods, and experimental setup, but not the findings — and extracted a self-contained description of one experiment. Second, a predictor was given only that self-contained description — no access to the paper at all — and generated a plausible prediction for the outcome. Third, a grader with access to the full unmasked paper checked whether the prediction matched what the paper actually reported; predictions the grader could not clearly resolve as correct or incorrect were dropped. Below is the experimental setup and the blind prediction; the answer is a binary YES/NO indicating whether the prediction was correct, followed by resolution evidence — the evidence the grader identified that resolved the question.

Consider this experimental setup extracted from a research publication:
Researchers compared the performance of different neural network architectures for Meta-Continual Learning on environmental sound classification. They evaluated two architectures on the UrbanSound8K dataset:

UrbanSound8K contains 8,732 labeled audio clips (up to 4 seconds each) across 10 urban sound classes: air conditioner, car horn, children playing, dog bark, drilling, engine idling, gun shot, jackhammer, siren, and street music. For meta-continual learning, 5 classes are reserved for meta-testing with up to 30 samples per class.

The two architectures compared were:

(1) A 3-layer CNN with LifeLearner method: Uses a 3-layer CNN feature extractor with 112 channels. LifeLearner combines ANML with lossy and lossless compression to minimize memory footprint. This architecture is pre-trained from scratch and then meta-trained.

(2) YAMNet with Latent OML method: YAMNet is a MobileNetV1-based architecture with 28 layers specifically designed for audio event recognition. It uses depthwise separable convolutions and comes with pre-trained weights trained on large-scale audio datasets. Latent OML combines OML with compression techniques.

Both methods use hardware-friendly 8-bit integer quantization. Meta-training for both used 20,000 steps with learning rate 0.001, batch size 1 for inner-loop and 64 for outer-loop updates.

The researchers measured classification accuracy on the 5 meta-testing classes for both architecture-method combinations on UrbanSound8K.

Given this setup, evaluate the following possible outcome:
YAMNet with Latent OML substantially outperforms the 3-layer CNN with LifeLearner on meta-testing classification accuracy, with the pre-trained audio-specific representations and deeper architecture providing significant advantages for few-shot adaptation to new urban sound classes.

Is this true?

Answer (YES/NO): NO